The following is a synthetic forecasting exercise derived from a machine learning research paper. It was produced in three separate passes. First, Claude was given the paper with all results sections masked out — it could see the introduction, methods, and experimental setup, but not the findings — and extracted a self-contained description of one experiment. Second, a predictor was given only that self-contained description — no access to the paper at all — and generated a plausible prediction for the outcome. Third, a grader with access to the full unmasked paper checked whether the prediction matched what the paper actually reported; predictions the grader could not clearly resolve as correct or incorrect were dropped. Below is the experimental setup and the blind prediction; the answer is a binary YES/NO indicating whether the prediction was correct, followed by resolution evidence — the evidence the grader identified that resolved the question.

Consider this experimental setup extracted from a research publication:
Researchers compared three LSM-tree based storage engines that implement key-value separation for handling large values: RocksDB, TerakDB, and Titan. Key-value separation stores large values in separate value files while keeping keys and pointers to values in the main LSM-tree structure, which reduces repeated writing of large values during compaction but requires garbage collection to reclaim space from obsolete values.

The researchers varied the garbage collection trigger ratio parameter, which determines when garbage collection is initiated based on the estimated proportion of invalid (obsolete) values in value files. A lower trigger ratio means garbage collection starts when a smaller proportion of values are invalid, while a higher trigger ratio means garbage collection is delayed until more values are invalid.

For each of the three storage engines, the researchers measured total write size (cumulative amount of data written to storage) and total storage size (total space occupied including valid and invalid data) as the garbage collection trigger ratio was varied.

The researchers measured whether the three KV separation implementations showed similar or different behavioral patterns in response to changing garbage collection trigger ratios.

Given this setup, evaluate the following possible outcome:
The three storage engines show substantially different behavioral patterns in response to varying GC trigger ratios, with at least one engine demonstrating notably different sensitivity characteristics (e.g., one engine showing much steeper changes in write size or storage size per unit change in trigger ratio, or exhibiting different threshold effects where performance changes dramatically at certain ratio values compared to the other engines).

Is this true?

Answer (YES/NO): NO